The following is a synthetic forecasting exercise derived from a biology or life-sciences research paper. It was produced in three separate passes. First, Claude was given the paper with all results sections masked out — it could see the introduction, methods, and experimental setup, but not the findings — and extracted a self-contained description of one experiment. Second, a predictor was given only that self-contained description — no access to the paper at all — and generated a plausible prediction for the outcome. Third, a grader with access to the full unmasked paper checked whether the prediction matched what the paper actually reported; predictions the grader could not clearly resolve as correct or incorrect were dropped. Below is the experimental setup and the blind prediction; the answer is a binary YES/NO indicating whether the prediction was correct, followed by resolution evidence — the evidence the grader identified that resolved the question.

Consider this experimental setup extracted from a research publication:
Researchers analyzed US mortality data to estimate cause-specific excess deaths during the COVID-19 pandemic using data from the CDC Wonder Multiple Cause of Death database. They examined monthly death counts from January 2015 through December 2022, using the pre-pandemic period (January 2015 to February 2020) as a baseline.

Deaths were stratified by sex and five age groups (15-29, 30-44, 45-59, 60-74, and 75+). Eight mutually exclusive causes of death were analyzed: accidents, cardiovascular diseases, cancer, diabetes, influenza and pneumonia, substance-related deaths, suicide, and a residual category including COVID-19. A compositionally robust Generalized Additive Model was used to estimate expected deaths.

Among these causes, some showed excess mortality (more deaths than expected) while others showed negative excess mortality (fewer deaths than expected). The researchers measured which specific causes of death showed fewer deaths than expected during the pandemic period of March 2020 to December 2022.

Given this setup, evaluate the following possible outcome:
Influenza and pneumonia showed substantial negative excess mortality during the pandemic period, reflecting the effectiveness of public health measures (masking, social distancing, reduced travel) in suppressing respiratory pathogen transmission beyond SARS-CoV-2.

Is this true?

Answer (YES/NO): NO